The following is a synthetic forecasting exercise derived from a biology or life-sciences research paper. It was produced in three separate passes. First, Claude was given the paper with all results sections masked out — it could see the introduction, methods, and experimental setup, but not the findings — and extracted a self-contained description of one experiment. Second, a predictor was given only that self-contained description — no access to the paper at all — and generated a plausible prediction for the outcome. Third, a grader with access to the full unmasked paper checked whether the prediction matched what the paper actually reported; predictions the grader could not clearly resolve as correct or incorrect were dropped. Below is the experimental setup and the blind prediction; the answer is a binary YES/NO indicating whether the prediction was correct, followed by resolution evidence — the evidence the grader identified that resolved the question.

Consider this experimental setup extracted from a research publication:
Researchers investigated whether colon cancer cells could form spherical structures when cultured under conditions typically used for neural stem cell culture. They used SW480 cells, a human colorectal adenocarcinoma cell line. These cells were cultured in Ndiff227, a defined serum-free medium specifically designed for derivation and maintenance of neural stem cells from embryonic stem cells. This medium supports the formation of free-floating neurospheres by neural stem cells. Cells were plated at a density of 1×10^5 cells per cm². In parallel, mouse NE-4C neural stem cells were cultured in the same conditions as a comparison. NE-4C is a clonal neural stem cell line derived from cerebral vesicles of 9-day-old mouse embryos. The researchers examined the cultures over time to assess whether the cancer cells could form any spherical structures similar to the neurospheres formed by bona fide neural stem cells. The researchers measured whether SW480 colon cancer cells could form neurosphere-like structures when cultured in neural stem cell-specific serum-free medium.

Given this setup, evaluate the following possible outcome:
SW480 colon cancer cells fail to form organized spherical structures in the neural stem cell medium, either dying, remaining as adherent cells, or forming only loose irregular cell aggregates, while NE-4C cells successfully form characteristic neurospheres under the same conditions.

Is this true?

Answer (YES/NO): YES